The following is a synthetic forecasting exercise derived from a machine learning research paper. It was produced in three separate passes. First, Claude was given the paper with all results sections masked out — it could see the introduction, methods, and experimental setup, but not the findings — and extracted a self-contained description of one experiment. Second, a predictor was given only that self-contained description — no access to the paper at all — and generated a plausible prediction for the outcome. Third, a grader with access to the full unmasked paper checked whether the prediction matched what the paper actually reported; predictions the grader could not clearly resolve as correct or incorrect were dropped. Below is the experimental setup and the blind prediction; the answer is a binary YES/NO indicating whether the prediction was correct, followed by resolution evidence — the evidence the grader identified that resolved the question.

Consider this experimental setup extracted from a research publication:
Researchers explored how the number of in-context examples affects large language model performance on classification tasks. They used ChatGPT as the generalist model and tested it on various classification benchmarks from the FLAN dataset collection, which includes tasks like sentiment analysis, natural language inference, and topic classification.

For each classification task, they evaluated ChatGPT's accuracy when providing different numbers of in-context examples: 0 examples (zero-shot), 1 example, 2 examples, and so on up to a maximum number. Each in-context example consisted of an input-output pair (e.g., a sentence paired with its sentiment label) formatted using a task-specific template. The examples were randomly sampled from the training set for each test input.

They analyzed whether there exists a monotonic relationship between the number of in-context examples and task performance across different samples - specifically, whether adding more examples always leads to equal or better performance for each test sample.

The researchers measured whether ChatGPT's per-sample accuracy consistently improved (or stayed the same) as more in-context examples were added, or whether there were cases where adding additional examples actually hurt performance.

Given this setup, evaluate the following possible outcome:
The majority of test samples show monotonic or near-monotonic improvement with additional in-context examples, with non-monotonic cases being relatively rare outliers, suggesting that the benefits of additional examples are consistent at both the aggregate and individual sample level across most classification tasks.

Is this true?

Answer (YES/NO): NO